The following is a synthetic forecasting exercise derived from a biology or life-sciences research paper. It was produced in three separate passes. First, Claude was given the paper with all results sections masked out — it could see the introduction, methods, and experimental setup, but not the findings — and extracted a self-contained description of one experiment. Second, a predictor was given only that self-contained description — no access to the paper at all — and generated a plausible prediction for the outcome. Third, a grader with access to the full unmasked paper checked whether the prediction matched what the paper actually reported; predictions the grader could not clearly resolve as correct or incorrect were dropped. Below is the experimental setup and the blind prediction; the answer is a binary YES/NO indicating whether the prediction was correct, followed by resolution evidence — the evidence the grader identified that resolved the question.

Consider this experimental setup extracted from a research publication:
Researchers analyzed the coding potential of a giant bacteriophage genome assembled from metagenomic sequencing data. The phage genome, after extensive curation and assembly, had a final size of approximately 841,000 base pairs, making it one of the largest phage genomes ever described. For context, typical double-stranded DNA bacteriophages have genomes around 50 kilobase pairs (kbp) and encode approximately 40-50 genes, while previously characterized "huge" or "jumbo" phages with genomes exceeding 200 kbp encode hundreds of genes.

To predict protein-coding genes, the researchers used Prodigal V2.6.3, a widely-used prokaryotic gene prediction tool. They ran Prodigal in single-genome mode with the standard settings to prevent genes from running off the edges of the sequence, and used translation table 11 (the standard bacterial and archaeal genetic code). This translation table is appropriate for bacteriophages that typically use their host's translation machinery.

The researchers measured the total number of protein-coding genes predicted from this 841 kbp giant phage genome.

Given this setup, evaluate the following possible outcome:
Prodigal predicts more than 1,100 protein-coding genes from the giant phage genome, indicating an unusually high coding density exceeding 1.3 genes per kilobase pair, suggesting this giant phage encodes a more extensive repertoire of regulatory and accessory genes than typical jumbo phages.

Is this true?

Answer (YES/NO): YES